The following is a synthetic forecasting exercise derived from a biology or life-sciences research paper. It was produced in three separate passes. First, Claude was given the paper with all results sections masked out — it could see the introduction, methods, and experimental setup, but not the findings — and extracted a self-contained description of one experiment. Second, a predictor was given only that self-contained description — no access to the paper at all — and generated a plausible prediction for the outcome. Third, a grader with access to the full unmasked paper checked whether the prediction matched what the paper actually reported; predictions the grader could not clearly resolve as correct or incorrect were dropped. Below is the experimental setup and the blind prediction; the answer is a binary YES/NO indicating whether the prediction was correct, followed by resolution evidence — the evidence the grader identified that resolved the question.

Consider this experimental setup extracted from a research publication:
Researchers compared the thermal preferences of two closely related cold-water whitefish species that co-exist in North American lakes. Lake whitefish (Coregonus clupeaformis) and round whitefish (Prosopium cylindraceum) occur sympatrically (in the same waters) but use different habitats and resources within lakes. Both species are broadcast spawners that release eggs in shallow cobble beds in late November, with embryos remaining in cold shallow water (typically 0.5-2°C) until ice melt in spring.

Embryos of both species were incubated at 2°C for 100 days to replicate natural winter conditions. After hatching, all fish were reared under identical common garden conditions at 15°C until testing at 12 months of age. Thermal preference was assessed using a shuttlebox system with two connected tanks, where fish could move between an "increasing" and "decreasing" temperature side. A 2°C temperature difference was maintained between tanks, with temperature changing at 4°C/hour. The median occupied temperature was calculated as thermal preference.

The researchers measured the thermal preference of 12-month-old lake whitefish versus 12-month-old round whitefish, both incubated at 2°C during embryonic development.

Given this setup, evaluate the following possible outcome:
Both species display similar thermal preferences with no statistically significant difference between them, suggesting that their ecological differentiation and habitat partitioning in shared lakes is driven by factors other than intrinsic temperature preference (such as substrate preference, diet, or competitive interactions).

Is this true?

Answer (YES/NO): NO